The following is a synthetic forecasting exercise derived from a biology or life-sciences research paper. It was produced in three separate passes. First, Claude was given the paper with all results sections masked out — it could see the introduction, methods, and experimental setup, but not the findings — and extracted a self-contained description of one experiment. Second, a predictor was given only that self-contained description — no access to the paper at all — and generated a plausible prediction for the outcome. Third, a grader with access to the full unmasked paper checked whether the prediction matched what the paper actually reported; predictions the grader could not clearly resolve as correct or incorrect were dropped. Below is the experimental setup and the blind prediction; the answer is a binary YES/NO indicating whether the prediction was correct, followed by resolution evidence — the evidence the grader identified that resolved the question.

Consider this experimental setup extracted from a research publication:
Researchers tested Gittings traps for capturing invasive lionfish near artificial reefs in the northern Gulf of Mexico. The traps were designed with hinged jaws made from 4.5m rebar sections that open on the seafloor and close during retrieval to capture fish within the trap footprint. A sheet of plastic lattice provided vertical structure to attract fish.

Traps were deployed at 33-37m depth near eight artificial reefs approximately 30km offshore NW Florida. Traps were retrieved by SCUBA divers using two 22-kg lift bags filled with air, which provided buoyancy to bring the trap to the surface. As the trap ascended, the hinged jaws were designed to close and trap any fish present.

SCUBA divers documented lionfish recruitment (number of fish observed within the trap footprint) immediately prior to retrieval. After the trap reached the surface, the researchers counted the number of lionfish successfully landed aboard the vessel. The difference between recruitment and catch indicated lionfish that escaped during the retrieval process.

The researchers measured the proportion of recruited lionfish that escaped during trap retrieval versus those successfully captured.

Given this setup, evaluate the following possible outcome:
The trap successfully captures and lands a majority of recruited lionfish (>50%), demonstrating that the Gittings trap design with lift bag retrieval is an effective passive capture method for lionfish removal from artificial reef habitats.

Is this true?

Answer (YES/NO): NO